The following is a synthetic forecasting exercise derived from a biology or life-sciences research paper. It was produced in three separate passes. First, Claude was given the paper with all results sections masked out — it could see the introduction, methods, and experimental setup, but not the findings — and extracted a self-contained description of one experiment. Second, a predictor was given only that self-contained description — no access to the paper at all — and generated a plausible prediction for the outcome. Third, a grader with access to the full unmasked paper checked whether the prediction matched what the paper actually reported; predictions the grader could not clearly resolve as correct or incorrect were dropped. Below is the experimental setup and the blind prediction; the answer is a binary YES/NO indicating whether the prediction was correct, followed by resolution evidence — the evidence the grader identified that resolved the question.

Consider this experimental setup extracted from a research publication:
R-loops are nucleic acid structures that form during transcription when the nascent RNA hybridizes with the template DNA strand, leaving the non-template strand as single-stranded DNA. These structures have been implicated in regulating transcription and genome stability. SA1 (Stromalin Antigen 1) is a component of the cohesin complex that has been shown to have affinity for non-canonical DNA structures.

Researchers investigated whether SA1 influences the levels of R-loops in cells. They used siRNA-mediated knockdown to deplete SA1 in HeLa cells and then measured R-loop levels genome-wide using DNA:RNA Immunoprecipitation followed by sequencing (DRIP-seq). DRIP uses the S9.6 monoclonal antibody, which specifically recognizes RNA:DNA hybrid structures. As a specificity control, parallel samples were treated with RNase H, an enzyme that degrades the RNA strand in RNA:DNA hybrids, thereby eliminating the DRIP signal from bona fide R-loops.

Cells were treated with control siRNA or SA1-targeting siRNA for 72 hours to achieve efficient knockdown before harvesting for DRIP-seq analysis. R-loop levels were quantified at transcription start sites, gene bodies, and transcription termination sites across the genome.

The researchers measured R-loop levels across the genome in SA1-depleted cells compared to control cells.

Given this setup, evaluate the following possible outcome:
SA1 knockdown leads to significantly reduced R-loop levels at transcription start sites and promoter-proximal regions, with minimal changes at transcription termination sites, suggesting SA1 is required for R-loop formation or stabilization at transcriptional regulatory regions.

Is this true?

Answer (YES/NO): NO